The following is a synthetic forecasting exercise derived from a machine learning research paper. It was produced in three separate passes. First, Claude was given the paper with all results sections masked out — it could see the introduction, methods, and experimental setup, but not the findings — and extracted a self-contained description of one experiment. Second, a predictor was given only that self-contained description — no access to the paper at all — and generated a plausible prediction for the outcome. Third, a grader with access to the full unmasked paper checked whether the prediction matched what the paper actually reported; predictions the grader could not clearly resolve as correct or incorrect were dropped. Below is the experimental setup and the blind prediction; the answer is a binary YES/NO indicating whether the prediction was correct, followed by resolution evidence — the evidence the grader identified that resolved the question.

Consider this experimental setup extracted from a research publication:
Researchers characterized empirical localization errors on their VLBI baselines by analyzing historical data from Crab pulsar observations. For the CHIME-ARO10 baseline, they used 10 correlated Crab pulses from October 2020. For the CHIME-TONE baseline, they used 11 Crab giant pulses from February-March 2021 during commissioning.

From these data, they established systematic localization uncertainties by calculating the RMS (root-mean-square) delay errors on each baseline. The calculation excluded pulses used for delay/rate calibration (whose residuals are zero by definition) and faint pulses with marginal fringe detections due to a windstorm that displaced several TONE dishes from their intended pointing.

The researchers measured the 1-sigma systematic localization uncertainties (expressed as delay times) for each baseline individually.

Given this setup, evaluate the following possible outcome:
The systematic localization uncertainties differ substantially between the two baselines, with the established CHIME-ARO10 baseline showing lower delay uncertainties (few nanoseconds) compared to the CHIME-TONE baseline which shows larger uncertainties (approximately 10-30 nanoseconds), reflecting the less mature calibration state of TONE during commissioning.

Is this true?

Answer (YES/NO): NO